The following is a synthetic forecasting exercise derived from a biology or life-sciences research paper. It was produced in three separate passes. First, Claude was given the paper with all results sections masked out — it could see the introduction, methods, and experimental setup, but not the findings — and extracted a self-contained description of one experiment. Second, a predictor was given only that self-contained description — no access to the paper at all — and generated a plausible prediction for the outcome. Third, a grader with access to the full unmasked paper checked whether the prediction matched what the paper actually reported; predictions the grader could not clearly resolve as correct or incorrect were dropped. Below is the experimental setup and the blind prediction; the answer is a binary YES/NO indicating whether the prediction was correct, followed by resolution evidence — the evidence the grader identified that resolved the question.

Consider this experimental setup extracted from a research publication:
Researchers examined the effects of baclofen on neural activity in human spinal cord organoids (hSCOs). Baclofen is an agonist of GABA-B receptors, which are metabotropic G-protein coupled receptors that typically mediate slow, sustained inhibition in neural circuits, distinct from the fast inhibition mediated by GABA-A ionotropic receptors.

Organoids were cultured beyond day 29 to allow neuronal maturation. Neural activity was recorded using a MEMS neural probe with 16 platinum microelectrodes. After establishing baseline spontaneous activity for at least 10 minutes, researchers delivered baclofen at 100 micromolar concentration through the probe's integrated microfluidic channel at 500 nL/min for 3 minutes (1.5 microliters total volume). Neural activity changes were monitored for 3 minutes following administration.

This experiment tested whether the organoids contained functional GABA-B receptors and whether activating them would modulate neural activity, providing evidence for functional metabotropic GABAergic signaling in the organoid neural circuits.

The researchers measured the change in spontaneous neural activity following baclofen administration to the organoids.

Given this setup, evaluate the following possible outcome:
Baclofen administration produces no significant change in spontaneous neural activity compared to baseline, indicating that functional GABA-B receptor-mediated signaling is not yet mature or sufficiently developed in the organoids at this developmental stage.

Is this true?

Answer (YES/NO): NO